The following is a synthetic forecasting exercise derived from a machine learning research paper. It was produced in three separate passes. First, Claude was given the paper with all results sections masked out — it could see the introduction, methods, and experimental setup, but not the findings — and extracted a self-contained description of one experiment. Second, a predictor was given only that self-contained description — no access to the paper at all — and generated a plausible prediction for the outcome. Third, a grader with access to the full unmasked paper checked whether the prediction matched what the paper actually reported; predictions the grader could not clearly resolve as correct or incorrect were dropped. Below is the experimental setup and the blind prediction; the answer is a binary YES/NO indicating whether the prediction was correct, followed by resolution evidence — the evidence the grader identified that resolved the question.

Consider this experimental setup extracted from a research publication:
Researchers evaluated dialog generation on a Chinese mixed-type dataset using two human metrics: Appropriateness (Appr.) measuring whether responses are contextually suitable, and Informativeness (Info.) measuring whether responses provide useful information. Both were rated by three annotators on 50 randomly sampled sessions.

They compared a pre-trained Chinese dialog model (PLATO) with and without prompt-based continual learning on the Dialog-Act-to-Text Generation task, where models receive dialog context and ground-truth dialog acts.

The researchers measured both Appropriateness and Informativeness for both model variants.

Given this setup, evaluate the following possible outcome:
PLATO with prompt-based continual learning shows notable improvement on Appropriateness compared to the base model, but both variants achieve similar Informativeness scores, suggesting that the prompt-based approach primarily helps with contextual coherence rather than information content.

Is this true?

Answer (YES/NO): NO